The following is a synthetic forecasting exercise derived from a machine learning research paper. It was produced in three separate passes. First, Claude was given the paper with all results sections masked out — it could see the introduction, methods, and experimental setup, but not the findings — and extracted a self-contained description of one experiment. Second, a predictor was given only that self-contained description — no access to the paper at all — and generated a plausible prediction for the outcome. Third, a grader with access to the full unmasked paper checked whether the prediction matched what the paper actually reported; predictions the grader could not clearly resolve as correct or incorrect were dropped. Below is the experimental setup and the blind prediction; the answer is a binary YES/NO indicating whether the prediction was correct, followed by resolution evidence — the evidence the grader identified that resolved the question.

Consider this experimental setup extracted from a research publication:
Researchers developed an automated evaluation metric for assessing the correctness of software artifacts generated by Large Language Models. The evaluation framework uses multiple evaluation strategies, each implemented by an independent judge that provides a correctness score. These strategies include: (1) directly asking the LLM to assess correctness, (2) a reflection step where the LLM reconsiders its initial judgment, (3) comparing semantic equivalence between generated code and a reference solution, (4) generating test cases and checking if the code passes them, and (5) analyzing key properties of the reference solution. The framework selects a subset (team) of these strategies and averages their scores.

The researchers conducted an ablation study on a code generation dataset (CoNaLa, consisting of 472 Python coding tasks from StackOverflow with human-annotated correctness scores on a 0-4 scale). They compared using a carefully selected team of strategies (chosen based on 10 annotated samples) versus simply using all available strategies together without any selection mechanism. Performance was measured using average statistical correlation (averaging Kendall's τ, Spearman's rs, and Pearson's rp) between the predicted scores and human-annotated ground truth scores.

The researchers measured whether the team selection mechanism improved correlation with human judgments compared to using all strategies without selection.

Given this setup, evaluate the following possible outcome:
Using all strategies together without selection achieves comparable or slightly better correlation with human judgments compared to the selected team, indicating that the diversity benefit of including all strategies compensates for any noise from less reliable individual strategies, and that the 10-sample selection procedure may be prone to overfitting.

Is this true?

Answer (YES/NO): NO